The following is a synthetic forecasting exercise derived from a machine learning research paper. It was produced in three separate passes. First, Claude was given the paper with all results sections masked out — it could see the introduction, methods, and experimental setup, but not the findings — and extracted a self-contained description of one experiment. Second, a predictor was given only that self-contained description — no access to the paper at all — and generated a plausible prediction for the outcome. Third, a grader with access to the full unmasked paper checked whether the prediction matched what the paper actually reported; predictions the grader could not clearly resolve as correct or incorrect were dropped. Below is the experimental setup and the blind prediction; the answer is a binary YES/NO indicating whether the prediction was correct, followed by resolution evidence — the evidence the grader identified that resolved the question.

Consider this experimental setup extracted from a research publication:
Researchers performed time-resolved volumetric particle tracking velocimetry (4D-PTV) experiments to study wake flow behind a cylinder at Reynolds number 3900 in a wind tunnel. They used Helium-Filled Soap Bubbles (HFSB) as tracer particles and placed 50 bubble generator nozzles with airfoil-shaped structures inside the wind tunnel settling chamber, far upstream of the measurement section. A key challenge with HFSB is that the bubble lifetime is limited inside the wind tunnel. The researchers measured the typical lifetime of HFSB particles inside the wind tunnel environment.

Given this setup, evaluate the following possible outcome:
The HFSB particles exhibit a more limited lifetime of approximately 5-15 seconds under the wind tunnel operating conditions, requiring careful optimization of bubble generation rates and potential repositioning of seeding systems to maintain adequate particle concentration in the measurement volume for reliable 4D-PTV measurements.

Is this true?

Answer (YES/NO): NO